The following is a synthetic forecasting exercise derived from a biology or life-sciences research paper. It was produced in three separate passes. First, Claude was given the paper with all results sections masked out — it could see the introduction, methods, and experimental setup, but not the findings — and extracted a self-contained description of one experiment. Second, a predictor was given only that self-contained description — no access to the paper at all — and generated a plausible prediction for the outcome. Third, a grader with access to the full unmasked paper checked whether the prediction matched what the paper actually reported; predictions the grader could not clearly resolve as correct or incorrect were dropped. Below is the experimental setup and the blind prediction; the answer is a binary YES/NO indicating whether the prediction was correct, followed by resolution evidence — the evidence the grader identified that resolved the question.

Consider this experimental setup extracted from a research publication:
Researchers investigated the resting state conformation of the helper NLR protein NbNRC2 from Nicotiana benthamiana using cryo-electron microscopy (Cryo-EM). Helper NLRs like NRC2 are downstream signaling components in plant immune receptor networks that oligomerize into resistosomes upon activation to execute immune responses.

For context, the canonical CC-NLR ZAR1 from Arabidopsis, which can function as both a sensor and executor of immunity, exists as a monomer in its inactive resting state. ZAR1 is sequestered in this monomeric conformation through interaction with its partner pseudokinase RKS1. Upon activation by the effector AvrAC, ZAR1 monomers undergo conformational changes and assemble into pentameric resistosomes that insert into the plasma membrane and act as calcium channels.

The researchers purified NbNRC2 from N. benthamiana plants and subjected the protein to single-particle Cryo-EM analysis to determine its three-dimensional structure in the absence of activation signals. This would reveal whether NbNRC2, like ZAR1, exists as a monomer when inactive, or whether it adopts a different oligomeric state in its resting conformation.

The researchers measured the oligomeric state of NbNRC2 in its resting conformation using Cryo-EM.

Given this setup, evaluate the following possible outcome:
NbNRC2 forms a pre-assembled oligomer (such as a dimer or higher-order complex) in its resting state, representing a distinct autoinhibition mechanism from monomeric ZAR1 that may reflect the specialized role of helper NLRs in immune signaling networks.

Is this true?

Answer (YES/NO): YES